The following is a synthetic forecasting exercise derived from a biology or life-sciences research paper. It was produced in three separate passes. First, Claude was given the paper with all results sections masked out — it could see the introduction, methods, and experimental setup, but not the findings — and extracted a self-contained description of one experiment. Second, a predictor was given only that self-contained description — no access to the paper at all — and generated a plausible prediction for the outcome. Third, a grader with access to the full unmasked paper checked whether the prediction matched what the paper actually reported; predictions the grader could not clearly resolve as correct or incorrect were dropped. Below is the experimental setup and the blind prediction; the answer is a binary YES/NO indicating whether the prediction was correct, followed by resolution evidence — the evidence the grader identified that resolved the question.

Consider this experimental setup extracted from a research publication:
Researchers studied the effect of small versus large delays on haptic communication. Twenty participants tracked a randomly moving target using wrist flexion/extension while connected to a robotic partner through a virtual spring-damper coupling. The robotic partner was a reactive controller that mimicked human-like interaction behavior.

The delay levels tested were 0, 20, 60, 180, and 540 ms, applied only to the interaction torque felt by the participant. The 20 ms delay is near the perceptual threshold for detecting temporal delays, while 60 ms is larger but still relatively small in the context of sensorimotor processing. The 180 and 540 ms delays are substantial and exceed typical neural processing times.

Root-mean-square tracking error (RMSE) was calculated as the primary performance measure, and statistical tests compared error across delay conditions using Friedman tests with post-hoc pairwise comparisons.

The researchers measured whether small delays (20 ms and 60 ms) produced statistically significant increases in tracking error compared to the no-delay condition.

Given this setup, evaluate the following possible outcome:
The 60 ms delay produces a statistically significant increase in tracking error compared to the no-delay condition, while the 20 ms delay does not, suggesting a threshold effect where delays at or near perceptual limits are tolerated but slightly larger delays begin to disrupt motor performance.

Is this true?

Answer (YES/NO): NO